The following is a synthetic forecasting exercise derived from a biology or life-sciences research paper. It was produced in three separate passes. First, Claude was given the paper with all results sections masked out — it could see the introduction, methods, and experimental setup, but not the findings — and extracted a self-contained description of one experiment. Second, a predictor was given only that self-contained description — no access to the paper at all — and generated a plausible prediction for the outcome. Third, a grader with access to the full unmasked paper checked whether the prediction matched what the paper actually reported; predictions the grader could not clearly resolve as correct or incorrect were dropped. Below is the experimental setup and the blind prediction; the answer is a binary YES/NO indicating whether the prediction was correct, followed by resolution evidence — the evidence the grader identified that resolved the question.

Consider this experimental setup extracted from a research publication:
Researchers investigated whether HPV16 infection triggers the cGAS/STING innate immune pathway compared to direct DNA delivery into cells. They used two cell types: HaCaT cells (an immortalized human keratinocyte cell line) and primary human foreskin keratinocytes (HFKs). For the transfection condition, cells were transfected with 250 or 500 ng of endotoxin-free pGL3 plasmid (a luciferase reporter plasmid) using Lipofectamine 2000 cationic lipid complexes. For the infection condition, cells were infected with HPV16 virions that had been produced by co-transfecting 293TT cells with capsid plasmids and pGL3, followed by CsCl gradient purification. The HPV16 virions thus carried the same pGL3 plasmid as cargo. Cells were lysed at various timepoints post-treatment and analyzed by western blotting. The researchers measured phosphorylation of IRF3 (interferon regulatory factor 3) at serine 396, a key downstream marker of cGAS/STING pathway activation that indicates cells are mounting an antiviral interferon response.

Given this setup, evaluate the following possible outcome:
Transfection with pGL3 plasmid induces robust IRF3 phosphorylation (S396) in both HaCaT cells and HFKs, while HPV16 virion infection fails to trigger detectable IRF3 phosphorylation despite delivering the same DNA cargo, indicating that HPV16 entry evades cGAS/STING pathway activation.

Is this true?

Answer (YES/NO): YES